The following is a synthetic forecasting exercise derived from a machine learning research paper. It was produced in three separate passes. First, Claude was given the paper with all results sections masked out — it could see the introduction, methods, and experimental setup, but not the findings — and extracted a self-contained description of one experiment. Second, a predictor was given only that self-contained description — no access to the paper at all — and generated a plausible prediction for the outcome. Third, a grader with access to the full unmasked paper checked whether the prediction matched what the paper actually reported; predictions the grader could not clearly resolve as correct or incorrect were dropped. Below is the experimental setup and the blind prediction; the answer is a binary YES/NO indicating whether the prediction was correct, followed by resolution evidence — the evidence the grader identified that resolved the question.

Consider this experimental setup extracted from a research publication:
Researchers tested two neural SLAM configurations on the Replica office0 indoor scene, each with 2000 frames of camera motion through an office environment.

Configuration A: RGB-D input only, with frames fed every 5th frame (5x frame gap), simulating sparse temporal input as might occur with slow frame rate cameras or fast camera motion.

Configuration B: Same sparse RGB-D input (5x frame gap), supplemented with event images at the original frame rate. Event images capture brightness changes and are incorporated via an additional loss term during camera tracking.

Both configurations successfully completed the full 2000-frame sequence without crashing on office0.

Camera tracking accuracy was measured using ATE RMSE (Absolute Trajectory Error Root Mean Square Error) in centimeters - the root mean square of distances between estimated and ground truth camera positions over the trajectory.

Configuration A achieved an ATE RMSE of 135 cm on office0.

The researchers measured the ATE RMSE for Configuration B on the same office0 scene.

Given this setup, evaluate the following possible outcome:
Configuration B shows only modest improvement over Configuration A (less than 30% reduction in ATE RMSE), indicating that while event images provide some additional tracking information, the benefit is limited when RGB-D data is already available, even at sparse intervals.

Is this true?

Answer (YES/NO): NO